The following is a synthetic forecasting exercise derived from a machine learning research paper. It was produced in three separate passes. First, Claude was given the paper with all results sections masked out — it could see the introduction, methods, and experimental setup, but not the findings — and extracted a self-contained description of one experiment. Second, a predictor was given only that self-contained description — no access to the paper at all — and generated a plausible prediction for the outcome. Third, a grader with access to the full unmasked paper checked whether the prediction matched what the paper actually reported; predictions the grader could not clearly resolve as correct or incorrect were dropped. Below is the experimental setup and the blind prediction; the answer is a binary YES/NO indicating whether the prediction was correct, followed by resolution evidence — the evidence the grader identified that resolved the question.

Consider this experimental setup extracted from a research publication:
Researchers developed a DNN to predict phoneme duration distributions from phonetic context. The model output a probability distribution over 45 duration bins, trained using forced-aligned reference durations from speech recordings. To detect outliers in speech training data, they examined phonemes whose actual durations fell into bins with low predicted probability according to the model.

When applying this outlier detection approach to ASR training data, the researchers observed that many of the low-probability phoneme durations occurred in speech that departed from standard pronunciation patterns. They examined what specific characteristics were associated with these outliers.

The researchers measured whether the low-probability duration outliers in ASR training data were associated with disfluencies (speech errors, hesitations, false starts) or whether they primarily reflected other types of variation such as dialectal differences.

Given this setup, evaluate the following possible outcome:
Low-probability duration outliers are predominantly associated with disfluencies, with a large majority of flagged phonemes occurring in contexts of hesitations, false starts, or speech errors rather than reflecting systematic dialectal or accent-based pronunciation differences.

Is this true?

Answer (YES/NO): NO